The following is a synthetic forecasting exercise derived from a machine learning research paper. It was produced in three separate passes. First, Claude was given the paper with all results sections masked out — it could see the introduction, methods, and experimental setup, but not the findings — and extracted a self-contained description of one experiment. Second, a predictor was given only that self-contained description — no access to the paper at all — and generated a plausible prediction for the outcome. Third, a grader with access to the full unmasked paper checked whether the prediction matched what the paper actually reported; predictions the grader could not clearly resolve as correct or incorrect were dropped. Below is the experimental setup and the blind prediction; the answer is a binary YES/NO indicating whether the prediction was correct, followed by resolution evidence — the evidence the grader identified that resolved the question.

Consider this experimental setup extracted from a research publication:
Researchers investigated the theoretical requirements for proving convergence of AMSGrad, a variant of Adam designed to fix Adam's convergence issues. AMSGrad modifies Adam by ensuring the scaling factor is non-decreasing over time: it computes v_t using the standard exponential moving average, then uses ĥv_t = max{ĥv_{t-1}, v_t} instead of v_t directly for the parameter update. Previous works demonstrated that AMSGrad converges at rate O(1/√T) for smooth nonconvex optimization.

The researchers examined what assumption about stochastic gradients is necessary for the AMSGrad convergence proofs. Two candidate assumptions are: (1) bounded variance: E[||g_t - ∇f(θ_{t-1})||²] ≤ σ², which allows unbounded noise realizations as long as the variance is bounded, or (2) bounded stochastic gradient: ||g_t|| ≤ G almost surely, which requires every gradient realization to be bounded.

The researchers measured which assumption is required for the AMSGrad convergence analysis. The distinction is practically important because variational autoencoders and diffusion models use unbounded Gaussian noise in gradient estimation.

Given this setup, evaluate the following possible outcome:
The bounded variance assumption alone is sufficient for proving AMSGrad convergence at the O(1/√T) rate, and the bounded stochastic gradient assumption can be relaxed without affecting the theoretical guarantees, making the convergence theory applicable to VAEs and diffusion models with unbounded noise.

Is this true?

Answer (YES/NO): NO